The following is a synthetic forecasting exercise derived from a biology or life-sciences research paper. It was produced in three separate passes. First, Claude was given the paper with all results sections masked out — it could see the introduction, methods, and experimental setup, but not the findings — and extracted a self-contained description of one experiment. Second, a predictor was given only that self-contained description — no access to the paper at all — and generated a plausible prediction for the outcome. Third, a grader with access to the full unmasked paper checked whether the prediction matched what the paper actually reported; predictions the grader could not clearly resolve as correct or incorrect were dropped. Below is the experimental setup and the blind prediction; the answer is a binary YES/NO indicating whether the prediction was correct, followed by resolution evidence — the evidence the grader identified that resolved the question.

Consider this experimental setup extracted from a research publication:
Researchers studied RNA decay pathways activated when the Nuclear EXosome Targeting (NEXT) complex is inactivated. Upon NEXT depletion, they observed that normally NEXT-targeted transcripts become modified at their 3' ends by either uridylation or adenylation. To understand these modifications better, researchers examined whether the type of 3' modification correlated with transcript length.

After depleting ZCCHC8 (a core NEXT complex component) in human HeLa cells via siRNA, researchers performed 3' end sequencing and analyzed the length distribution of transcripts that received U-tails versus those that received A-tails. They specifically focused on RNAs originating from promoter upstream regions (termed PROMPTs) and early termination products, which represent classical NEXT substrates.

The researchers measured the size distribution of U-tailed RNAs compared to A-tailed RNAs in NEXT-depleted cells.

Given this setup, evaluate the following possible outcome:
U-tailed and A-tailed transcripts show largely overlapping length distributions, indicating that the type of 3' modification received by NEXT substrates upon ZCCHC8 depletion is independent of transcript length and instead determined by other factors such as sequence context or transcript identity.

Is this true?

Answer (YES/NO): NO